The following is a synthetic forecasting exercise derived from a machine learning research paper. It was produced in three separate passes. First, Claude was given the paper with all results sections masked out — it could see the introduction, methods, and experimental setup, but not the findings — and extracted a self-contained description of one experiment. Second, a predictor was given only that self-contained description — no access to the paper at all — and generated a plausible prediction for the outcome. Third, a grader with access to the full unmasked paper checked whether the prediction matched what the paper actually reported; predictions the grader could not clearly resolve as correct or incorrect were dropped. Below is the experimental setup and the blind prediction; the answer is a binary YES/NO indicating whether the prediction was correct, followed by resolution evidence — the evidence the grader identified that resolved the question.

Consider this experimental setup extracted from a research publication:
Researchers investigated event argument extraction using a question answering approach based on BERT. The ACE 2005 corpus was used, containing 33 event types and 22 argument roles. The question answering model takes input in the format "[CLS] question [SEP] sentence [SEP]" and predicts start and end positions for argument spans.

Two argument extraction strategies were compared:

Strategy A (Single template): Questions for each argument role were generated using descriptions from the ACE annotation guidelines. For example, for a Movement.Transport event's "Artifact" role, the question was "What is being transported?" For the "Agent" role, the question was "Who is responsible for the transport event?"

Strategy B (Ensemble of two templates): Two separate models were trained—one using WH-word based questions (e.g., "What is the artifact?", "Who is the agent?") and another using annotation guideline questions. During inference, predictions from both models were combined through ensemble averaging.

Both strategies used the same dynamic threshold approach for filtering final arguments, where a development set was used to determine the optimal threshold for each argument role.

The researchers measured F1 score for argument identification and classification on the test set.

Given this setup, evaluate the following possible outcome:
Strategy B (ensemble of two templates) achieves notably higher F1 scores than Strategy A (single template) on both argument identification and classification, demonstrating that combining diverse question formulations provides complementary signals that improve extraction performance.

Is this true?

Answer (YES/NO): NO